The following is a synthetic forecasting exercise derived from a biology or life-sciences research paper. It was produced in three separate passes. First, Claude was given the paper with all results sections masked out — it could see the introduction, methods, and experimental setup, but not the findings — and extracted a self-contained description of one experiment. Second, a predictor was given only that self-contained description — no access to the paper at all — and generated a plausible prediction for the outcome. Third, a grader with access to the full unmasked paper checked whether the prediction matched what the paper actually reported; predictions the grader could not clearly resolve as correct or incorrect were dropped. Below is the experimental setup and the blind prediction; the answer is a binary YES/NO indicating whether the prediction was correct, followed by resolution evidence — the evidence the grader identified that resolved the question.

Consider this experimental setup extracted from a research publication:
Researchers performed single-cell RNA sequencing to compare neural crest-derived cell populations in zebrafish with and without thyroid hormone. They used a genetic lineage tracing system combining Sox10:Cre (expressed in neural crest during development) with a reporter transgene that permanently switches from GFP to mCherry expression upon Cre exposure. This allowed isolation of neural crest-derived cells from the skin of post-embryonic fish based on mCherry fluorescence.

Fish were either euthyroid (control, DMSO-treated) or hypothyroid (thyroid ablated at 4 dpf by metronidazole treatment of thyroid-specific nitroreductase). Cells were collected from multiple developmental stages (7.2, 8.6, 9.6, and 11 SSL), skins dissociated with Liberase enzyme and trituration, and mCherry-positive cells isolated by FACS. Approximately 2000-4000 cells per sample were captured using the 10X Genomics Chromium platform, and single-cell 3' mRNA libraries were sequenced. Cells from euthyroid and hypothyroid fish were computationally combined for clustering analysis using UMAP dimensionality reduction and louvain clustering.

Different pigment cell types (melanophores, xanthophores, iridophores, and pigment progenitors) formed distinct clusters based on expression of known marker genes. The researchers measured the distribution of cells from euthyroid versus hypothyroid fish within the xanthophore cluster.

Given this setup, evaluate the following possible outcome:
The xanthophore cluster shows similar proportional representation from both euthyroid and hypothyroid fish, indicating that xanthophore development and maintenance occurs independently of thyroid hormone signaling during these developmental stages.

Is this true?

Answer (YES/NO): NO